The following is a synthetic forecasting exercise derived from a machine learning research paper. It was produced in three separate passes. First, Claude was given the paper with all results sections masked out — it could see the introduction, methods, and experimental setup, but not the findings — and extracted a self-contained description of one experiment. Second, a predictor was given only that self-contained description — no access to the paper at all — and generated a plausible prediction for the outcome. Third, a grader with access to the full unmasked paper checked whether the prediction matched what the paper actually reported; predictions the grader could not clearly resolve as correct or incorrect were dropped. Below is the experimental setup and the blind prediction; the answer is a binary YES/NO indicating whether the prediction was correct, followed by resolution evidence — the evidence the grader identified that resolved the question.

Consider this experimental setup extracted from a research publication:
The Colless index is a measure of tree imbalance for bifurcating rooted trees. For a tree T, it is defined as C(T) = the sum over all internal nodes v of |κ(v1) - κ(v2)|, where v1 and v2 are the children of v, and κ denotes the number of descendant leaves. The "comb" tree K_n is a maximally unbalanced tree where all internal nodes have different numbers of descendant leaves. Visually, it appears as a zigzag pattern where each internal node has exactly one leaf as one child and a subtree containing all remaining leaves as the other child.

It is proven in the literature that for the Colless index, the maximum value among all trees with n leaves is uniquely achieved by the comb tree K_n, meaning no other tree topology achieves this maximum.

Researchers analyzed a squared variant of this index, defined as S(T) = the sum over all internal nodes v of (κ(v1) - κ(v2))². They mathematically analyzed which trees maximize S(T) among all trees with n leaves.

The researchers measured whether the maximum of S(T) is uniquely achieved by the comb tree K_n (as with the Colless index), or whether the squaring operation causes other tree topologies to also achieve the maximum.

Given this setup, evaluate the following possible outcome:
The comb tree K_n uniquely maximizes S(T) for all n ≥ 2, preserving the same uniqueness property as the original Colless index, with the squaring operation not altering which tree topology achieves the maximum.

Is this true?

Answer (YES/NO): YES